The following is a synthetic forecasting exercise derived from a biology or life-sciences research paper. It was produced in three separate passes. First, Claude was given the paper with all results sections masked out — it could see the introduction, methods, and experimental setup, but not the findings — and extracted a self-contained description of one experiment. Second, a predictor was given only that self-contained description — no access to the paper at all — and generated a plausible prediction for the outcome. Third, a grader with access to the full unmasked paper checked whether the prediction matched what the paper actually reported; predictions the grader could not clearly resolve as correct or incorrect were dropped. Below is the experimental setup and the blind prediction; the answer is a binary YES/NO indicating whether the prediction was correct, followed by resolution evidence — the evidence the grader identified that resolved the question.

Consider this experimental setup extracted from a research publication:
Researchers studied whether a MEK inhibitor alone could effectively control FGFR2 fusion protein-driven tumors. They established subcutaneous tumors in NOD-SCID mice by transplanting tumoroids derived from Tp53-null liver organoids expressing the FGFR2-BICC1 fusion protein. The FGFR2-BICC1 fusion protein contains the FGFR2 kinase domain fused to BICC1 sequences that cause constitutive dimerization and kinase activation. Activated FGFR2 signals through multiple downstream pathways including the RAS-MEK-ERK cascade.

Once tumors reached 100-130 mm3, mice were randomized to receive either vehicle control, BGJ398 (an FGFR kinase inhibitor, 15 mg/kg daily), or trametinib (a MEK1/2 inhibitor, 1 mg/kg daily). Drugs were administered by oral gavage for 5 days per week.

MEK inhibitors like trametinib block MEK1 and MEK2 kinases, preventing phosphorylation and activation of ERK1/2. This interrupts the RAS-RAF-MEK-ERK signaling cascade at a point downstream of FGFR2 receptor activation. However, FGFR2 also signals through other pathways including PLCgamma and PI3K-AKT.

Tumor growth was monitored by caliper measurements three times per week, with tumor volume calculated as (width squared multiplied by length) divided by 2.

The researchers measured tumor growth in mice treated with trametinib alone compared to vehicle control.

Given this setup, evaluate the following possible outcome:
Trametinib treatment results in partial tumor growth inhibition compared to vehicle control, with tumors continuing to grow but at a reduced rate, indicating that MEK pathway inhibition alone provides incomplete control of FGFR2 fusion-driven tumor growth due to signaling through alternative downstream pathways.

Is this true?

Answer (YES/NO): NO